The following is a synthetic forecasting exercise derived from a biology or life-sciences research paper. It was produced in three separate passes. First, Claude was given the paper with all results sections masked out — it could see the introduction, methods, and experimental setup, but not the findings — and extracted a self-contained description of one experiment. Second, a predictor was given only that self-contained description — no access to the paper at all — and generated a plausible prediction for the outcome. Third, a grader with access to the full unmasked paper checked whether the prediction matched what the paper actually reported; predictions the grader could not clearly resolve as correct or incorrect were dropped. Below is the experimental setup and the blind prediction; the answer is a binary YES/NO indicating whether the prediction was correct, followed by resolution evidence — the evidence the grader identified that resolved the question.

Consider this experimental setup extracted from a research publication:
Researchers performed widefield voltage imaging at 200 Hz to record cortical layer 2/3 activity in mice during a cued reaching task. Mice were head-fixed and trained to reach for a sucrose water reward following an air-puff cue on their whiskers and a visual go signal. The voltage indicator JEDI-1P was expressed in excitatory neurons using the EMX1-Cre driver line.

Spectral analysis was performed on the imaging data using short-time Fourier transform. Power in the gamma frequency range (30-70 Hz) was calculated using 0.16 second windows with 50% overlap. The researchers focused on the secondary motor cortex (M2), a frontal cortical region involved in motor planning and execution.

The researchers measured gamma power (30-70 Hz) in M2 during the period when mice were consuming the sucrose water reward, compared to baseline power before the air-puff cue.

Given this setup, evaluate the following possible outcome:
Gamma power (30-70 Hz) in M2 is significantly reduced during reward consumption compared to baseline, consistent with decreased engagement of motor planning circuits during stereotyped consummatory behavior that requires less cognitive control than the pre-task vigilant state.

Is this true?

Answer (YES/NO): NO